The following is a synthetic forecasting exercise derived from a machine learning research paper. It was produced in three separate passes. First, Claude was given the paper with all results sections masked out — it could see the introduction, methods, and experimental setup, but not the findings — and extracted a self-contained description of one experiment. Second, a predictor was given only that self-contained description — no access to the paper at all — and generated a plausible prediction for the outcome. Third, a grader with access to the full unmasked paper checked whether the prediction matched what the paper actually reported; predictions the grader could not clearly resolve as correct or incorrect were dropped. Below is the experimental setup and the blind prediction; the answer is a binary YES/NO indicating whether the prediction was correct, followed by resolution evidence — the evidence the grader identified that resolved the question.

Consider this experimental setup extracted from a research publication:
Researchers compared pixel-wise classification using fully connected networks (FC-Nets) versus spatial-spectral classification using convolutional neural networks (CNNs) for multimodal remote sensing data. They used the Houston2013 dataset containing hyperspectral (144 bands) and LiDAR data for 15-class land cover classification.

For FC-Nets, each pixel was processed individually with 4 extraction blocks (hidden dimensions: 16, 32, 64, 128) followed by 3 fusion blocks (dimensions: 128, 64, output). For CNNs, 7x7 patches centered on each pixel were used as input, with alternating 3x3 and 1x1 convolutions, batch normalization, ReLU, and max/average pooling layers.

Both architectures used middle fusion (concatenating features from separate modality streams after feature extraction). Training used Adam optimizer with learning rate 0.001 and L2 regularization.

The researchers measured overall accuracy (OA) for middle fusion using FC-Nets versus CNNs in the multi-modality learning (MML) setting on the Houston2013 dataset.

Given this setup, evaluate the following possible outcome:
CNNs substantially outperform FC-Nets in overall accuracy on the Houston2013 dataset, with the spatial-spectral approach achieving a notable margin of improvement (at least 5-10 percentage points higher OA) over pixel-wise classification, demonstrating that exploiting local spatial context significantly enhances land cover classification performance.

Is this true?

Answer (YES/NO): NO